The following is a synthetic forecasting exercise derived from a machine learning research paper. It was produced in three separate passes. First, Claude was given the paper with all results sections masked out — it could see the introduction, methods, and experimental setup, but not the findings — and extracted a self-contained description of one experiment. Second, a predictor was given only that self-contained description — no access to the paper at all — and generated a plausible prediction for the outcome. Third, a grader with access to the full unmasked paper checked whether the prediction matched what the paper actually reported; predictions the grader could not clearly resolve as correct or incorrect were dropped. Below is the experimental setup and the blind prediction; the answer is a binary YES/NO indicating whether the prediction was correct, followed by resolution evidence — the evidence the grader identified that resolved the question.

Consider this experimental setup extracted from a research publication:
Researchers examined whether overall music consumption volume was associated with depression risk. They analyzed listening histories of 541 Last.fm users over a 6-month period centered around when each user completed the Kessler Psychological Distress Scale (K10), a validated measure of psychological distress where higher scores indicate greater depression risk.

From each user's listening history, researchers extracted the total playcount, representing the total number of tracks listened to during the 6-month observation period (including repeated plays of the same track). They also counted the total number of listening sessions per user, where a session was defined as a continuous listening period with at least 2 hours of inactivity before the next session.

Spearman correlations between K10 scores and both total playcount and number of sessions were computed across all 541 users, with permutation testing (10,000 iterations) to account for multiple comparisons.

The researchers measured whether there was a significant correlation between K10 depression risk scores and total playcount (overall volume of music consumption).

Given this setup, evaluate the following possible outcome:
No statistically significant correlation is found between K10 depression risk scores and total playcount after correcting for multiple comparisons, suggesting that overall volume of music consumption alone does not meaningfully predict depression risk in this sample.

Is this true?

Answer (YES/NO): NO